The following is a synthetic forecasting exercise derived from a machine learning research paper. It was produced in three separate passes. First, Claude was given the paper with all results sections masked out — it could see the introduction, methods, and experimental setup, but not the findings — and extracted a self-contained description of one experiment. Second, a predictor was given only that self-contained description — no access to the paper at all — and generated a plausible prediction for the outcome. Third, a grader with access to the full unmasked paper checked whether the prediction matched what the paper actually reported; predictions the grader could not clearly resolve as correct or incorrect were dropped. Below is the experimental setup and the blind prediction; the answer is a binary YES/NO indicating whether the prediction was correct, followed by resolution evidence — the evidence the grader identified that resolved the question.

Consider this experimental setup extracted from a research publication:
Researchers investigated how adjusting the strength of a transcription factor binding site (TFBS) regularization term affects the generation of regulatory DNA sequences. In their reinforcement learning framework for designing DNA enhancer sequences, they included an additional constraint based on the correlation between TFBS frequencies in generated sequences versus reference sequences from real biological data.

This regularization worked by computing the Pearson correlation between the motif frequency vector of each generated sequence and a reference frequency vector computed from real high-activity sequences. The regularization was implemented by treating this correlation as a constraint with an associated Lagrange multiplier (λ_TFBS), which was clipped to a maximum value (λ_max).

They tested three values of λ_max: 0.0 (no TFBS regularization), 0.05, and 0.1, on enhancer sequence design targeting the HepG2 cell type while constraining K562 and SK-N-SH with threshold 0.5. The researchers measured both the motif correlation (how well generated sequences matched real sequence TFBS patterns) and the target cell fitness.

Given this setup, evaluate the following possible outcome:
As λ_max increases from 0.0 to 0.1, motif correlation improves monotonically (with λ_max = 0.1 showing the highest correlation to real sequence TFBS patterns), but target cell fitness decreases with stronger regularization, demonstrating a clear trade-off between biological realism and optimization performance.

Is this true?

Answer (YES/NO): NO